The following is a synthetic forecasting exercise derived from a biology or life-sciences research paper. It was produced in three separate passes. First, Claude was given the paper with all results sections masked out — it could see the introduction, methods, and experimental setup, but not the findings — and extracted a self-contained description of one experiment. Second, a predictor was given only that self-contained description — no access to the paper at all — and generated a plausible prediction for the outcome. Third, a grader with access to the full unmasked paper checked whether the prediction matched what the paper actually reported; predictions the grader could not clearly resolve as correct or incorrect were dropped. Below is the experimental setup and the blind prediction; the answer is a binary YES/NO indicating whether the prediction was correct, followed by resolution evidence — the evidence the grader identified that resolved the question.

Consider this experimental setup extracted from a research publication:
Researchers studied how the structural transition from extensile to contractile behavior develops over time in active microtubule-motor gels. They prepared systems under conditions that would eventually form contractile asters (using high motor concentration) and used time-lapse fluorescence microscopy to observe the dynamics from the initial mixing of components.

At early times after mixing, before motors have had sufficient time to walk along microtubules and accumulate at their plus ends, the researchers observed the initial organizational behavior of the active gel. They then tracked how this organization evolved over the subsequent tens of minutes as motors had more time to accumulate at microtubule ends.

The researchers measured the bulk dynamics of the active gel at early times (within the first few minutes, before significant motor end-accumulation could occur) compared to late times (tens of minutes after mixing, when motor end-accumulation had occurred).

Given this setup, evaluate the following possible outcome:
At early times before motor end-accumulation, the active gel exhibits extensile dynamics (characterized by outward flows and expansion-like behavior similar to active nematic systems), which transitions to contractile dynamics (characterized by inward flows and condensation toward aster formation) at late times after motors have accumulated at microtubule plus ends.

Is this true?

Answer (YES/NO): YES